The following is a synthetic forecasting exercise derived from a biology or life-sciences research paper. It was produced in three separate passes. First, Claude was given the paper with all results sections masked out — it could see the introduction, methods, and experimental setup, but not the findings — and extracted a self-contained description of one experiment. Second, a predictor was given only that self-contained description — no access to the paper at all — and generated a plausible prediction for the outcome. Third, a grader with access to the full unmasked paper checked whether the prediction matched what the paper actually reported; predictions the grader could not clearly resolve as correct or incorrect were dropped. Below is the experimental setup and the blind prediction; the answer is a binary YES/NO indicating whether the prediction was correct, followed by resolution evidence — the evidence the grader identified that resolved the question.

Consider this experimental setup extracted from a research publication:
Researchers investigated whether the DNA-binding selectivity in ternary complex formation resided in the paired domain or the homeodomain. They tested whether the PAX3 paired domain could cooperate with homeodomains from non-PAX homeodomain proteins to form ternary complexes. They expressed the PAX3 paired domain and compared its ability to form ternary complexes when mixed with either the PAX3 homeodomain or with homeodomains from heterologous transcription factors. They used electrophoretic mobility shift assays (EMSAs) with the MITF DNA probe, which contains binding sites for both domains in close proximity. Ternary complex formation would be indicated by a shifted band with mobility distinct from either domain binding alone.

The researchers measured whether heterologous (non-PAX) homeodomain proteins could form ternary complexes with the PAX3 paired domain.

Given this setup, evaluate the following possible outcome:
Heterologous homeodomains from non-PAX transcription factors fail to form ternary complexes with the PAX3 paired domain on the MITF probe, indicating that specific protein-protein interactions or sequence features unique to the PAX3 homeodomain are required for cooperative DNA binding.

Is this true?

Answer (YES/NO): YES